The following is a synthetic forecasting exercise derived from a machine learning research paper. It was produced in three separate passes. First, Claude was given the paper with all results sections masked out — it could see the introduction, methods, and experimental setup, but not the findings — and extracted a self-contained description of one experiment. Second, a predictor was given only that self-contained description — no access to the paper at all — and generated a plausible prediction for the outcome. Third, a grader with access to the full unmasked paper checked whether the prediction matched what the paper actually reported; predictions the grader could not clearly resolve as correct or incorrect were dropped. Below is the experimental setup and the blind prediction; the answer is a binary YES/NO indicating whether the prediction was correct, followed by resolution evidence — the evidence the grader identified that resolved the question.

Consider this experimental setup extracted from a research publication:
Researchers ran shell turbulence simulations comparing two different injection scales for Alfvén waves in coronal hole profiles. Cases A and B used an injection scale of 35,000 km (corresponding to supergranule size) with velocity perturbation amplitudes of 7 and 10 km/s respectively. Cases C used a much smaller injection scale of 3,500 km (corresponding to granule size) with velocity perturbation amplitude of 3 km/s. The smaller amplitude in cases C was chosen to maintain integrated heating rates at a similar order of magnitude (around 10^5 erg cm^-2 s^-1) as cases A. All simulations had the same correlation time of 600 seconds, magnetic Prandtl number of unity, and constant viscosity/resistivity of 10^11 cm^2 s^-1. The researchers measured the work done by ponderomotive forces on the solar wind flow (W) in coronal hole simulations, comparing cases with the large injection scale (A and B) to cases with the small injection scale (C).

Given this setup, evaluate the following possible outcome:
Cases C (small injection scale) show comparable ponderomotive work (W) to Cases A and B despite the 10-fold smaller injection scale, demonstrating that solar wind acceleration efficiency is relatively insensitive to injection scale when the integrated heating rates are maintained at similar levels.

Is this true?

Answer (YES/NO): NO